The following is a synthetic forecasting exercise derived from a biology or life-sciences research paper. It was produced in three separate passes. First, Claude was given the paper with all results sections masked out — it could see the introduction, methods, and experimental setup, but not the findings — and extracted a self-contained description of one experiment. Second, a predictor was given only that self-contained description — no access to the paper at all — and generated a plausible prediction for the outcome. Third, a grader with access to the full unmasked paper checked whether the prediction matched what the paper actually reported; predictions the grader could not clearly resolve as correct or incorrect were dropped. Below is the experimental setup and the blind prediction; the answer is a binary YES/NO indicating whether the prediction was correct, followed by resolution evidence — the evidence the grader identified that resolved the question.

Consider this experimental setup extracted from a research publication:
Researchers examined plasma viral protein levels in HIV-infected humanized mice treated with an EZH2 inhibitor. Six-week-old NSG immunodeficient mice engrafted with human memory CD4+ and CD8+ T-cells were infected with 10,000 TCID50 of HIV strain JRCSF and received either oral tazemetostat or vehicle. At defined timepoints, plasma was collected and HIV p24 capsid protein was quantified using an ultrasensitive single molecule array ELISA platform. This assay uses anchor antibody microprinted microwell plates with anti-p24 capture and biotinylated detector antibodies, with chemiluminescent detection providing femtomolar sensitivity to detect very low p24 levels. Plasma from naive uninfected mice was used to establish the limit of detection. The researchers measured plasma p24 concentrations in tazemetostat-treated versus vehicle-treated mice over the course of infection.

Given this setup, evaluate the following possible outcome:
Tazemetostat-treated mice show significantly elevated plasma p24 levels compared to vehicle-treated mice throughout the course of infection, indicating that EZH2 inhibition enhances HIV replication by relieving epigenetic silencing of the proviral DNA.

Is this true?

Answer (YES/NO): NO